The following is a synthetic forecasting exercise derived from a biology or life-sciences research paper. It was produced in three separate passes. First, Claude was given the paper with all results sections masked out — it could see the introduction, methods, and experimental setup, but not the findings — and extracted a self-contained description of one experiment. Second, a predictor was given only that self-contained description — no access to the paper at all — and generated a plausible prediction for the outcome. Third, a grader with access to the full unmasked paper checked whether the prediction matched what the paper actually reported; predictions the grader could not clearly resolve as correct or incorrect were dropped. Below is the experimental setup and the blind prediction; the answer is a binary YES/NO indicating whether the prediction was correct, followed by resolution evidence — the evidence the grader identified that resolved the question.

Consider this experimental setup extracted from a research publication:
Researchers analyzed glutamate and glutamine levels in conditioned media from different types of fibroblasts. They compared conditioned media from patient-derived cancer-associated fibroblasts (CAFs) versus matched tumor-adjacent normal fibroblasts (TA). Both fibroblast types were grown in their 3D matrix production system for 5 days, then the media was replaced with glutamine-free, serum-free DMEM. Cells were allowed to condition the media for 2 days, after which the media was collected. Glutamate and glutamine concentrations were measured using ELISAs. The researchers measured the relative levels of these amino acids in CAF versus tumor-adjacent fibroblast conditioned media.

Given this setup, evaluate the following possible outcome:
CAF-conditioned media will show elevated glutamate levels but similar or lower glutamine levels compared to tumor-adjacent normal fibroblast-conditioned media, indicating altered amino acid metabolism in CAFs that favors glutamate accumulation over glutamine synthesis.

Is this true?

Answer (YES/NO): NO